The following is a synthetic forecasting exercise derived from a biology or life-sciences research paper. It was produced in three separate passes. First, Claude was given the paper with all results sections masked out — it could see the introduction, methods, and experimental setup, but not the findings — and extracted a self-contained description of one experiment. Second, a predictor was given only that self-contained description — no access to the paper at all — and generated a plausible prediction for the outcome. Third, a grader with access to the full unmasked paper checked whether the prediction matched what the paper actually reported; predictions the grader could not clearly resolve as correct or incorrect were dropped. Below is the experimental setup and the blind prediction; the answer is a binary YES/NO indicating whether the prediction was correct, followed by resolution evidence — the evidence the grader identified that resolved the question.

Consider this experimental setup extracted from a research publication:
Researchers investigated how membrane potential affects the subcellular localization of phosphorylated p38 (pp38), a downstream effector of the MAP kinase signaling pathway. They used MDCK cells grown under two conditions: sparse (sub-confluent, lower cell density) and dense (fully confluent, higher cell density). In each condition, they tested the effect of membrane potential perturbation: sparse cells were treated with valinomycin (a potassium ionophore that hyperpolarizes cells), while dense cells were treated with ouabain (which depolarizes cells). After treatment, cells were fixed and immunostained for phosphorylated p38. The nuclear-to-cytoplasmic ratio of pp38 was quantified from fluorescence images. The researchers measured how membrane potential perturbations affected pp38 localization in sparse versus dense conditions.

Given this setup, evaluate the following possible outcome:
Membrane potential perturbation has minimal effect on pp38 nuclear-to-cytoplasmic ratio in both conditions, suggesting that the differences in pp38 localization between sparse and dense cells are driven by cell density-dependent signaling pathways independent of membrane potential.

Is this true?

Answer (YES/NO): NO